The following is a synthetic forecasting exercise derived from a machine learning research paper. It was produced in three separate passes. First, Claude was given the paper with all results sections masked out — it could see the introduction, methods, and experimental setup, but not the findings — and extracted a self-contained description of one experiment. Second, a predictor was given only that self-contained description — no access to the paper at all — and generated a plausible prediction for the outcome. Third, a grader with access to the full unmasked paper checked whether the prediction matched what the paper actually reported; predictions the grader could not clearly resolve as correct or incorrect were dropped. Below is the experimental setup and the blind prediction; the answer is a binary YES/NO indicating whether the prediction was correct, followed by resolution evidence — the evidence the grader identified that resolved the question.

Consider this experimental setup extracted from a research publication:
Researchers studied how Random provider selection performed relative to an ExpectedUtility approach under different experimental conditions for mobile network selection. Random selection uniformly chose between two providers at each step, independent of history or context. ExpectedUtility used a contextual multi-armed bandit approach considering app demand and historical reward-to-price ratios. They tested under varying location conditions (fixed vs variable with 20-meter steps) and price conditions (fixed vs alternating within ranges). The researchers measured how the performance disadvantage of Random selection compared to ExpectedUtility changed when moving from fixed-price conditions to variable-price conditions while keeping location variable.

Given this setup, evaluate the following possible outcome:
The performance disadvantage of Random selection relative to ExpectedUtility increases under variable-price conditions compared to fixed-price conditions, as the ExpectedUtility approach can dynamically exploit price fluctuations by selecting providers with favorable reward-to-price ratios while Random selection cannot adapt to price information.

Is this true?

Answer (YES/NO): NO